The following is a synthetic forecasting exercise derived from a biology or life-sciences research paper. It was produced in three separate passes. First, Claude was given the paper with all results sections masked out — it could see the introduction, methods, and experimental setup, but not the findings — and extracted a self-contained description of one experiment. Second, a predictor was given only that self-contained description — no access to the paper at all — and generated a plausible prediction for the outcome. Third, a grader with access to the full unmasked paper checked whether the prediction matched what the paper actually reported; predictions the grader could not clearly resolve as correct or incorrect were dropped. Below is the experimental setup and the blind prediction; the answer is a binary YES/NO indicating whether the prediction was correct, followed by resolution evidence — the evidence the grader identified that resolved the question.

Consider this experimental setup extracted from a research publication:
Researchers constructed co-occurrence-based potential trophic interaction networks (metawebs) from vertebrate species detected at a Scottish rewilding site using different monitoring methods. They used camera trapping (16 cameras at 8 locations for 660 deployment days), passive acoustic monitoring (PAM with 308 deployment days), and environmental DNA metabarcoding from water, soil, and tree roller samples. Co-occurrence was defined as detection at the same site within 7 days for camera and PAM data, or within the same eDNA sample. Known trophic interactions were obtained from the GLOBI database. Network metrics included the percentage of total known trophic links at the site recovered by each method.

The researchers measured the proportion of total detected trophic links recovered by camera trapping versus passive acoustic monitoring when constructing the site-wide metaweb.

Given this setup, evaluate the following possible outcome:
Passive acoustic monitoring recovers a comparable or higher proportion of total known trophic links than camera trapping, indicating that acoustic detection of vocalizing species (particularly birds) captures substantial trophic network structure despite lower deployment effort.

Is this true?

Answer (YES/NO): YES